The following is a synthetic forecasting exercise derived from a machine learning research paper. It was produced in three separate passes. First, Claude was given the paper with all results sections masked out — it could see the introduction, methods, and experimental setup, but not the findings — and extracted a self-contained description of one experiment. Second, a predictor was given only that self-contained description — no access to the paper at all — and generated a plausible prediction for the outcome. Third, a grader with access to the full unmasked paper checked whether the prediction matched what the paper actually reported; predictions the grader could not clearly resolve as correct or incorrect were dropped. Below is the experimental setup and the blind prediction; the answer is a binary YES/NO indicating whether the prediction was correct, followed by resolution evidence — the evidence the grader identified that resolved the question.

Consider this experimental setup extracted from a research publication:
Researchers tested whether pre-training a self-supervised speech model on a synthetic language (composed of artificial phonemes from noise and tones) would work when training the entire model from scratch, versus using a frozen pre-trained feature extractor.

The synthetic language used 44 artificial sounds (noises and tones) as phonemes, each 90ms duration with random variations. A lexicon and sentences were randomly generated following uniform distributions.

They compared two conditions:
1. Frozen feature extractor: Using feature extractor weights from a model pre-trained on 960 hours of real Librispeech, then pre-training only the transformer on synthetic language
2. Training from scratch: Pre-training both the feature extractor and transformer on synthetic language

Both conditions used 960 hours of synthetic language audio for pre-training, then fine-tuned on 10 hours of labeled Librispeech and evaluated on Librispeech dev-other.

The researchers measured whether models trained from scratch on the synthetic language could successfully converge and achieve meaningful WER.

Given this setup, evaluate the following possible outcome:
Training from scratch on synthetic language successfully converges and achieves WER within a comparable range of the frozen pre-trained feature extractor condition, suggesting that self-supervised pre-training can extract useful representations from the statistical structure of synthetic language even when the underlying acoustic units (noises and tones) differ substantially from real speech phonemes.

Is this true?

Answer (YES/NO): NO